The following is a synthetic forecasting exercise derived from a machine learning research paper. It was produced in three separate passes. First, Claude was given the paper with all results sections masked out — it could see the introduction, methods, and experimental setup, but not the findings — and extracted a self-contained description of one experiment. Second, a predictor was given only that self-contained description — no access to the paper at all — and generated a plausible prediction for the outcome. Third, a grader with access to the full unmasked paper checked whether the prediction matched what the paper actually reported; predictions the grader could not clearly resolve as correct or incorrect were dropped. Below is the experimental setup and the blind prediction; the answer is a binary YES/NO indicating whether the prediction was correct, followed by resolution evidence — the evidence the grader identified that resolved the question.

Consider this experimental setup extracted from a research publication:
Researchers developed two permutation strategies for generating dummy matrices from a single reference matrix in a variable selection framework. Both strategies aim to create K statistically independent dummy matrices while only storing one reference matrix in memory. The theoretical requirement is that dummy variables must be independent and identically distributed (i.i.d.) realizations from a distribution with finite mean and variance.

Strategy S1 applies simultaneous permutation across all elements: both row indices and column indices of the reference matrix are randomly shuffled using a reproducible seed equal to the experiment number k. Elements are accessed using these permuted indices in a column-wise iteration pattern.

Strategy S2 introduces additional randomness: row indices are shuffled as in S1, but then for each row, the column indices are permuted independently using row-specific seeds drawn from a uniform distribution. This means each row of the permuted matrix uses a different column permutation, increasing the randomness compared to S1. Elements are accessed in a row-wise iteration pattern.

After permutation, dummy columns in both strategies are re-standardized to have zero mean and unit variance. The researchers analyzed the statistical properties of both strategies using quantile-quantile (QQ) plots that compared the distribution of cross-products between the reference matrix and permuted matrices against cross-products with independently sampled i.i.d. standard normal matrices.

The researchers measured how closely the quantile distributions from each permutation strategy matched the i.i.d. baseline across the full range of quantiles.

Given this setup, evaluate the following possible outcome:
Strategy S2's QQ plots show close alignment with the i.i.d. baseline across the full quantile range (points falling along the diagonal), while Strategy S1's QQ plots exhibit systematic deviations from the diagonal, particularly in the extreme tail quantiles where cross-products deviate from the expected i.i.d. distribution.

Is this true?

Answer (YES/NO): NO